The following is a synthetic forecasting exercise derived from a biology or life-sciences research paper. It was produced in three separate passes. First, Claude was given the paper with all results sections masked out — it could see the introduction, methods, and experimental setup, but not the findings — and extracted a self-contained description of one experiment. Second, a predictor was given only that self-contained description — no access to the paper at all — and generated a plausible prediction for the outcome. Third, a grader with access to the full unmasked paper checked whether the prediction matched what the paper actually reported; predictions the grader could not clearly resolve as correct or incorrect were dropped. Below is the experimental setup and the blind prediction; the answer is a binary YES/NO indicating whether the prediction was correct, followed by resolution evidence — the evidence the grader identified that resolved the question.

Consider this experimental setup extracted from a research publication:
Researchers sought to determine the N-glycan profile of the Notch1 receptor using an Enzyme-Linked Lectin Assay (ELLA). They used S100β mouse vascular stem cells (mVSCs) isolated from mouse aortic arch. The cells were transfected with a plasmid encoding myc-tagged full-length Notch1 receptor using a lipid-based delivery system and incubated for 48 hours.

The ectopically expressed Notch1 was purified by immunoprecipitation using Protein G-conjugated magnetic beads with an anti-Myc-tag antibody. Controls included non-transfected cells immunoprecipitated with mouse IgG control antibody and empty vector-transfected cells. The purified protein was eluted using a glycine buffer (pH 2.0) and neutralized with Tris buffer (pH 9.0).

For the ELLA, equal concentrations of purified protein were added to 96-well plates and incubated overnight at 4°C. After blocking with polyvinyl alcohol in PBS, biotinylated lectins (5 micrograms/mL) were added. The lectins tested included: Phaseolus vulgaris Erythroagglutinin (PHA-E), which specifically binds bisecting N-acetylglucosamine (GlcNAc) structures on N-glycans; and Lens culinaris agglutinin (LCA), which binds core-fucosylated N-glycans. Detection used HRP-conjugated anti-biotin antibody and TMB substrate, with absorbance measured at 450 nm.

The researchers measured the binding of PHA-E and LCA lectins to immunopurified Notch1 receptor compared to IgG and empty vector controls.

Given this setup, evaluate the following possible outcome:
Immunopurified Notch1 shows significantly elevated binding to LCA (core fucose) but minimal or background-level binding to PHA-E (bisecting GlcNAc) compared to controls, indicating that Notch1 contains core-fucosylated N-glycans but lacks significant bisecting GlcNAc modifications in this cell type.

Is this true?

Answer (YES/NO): NO